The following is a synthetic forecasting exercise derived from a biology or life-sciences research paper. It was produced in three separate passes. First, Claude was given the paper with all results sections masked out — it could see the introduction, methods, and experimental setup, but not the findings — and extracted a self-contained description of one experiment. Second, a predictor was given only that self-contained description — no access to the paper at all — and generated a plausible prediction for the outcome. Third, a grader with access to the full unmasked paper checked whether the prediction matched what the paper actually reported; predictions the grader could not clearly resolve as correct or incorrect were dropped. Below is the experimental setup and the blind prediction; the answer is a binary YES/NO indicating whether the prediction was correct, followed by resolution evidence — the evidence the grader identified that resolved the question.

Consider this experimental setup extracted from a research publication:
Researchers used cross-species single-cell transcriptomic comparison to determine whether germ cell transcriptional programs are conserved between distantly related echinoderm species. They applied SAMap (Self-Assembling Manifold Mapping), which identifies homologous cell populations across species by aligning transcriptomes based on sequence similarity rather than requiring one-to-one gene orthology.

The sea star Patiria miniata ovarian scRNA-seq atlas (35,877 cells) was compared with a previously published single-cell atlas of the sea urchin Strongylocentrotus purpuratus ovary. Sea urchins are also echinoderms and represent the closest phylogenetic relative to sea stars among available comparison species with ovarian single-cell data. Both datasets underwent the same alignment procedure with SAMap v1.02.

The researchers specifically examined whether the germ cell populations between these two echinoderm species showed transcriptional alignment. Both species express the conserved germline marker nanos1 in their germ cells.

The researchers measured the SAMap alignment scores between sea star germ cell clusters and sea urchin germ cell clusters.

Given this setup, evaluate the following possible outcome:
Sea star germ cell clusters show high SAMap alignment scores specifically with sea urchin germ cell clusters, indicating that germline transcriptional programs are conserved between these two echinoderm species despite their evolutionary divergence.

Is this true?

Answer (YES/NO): YES